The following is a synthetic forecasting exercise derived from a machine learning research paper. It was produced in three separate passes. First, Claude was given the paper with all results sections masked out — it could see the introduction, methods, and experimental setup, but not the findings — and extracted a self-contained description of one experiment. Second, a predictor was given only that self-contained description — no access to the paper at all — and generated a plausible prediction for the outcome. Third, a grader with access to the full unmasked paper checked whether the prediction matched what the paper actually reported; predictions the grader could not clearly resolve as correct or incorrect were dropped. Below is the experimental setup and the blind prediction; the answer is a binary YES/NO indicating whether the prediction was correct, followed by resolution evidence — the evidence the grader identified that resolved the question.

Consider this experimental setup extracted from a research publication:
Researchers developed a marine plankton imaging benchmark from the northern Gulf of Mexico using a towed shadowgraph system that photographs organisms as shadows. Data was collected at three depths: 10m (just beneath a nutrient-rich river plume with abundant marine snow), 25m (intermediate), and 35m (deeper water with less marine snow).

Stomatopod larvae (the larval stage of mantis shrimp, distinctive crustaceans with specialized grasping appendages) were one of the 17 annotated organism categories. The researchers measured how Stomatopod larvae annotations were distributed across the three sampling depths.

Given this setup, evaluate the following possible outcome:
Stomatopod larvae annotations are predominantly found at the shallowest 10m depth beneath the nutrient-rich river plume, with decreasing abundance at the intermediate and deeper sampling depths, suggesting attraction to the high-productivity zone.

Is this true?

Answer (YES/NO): NO